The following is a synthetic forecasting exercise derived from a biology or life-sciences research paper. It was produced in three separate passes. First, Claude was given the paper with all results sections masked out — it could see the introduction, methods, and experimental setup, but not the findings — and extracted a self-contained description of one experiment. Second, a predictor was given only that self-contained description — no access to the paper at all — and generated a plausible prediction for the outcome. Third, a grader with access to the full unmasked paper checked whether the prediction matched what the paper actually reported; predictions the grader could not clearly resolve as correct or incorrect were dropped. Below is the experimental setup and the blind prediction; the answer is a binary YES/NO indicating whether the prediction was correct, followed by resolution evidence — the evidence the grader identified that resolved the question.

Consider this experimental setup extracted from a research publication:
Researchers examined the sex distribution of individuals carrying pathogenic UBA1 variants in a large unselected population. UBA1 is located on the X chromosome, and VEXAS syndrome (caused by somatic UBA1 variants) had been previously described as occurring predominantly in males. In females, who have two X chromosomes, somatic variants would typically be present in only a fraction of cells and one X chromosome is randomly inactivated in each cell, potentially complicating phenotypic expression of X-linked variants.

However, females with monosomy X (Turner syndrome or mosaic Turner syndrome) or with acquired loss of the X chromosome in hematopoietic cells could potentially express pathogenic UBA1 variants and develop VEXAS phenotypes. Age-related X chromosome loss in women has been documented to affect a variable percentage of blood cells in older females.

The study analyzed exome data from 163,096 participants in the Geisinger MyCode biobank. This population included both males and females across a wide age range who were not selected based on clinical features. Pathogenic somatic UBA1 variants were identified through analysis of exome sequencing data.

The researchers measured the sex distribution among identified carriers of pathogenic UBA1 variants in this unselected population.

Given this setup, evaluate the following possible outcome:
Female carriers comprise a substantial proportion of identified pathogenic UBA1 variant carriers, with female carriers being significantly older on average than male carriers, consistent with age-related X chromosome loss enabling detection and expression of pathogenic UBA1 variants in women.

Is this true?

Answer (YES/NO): NO